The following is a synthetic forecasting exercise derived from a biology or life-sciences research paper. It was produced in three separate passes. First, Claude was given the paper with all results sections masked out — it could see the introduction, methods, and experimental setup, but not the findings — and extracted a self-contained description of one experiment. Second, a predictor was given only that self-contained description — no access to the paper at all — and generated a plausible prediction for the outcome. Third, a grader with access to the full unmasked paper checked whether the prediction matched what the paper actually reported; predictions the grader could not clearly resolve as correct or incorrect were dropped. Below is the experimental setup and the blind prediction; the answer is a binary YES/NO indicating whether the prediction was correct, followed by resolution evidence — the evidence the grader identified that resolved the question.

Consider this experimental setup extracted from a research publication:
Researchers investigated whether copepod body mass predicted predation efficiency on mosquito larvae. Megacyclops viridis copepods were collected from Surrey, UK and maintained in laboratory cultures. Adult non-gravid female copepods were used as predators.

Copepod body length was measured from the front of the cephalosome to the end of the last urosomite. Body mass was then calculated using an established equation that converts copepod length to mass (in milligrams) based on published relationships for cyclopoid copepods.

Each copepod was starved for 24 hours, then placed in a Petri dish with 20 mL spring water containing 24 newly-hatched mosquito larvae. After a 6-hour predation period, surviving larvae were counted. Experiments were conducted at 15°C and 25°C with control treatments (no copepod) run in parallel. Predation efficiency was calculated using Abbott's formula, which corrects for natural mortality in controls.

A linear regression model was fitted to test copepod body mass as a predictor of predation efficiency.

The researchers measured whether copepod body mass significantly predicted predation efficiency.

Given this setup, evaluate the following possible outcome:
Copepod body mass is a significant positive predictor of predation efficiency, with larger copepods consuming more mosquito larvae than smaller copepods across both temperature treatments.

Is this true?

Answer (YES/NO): NO